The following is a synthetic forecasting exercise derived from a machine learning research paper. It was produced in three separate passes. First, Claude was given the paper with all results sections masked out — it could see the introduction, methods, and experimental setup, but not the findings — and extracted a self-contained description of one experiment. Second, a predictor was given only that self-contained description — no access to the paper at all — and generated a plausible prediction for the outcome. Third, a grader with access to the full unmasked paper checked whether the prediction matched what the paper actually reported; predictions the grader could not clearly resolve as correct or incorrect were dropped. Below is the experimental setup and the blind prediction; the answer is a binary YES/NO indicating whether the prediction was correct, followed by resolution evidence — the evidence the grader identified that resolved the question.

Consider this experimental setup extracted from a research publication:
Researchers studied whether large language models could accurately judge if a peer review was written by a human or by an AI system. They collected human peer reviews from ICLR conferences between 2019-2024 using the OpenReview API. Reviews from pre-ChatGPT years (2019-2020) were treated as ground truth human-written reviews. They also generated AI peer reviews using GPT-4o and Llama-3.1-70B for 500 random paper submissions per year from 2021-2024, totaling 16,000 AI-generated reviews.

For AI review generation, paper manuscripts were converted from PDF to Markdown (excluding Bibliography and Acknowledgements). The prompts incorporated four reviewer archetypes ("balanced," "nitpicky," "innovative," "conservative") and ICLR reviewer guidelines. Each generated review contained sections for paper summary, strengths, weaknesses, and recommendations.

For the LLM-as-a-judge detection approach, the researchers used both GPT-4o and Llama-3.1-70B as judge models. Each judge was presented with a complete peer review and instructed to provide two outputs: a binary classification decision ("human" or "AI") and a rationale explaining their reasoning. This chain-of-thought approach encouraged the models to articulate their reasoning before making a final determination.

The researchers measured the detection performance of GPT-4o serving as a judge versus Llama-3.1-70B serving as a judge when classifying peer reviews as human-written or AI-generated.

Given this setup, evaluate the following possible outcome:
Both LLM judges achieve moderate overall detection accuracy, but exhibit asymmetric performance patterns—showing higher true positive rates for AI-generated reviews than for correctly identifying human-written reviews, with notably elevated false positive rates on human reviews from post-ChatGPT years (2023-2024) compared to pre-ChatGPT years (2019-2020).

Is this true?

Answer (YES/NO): NO